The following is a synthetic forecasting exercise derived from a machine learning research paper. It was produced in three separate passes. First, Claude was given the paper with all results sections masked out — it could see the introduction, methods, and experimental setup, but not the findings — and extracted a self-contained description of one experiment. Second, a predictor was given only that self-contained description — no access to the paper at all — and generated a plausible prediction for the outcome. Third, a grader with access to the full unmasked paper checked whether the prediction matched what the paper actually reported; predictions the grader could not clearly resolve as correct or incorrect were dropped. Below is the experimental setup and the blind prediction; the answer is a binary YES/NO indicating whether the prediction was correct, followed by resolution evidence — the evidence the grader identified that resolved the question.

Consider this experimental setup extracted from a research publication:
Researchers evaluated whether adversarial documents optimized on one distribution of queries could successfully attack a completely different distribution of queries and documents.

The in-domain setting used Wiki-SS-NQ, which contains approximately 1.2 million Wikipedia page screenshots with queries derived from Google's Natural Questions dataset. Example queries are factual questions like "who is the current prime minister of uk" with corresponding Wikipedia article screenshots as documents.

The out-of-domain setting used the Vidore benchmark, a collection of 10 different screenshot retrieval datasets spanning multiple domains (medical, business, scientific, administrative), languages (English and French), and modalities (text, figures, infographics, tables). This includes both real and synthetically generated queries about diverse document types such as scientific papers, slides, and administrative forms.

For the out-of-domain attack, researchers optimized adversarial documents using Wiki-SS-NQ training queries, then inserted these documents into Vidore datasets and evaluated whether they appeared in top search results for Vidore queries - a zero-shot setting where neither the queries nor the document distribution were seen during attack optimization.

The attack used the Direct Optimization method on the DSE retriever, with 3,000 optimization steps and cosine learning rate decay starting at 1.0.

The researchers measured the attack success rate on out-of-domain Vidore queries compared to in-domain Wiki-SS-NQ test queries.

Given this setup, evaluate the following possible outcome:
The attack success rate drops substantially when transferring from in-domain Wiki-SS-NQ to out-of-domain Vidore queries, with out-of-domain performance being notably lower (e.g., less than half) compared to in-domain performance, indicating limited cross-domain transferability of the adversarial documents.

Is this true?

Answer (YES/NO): NO